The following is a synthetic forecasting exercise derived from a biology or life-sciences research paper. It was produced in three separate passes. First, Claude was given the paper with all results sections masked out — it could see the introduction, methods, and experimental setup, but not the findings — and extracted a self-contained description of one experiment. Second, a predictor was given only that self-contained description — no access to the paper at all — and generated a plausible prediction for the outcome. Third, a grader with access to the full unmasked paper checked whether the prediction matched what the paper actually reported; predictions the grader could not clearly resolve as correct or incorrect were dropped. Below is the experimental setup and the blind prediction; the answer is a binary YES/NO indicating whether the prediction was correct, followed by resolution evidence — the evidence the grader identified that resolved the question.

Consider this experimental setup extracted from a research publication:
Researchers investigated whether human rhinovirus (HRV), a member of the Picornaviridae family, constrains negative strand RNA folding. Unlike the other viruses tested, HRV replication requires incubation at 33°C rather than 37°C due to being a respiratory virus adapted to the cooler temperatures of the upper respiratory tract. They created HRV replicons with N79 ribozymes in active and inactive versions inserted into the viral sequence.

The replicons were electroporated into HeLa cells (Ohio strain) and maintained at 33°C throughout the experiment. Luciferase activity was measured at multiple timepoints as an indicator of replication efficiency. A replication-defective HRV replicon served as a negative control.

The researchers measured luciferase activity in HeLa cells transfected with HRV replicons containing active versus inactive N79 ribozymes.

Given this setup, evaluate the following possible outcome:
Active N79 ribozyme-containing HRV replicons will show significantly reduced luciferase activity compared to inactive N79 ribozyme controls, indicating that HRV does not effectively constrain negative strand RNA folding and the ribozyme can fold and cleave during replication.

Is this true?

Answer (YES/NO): NO